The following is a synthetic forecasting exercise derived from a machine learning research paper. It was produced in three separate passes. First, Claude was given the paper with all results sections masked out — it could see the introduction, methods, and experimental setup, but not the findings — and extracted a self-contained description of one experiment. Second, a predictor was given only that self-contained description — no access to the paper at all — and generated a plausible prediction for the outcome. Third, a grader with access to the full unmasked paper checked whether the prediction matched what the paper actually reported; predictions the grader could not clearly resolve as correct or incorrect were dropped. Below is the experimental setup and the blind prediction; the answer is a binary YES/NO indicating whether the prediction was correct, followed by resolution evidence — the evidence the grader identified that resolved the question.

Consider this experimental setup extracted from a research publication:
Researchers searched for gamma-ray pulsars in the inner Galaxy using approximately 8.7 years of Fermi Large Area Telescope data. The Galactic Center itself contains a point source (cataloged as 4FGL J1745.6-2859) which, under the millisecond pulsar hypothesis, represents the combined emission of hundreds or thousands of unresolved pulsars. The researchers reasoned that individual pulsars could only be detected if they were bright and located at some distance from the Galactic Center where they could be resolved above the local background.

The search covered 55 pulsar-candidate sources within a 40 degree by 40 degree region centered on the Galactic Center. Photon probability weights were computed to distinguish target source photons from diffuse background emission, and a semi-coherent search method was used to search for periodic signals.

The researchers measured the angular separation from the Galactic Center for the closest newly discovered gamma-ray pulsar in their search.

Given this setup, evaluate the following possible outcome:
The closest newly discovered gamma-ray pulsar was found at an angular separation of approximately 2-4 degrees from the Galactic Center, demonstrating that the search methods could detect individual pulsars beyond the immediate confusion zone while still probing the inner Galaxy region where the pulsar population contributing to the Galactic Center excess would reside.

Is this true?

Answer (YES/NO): NO